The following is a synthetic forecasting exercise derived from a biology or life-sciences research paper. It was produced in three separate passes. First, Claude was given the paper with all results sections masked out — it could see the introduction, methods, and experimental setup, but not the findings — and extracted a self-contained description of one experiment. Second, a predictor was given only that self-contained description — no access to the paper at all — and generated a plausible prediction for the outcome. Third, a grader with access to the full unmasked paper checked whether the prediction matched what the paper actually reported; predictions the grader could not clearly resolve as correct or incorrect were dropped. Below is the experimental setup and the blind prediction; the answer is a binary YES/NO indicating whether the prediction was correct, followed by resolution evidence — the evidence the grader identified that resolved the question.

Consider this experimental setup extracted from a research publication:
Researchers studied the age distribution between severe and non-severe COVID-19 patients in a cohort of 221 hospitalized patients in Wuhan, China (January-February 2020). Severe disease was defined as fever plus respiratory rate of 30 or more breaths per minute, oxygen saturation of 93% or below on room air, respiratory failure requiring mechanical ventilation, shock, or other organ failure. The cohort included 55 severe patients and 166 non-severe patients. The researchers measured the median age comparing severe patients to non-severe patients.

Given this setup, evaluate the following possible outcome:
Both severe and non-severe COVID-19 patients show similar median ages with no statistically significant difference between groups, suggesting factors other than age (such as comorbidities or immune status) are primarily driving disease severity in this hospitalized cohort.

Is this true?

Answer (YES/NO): NO